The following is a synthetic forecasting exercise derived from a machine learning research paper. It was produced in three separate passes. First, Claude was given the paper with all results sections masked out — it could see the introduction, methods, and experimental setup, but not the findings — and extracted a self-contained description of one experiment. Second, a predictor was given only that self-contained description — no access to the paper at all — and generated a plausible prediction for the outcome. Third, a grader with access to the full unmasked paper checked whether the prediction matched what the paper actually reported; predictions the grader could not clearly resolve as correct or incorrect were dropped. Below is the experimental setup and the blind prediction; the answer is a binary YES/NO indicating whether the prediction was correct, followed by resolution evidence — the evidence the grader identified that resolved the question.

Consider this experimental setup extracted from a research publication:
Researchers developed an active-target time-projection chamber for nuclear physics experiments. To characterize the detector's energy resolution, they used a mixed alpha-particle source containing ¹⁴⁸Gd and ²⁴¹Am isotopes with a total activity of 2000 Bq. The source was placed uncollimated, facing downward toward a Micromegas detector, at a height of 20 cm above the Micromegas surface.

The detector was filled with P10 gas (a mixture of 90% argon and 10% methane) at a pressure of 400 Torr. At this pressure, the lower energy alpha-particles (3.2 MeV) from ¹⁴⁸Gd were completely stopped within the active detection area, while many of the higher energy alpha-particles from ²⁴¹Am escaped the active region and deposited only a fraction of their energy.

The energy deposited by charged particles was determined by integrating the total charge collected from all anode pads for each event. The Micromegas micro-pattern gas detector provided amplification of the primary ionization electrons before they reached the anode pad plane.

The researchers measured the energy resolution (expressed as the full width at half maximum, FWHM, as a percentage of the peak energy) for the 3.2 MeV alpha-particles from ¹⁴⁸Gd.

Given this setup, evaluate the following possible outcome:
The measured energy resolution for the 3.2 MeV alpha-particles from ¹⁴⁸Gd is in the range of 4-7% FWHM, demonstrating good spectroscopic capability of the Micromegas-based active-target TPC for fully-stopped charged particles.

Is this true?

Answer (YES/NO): NO